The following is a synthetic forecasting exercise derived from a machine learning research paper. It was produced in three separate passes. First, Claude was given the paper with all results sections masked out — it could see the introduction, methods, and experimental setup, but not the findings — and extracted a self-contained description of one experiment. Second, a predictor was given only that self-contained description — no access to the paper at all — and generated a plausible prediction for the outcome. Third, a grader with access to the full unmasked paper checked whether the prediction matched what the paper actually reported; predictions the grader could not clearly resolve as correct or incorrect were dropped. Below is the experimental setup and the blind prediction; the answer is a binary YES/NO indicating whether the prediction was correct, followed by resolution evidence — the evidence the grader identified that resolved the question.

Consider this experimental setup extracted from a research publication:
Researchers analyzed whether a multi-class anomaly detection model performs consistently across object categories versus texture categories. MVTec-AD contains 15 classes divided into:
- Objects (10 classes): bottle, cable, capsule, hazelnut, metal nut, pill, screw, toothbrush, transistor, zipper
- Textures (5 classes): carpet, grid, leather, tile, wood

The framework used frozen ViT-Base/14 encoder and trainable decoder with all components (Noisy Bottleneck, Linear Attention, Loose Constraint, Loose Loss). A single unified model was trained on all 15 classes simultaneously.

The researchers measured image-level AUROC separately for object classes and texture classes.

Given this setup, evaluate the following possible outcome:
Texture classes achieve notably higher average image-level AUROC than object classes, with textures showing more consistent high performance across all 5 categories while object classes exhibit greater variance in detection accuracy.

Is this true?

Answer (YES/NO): NO